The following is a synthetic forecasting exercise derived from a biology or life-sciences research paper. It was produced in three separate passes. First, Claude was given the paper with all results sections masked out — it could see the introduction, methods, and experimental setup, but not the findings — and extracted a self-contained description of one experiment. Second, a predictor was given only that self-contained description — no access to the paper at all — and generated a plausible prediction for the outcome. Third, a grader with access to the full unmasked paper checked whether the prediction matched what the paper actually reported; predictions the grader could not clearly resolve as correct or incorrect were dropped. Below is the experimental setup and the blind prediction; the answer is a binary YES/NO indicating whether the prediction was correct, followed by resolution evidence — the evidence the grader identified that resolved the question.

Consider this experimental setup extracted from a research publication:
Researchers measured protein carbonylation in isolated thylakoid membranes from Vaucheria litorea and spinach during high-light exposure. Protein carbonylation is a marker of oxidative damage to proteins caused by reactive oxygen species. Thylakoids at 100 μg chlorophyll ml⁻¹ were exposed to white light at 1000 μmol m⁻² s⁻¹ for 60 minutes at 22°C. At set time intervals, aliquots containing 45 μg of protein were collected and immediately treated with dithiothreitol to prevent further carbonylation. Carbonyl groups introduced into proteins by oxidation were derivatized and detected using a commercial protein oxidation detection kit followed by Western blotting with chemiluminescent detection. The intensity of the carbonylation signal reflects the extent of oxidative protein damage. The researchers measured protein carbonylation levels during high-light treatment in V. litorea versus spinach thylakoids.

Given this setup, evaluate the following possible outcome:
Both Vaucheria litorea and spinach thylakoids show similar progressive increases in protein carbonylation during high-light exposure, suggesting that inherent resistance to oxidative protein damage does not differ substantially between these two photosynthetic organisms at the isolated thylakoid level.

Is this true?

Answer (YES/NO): NO